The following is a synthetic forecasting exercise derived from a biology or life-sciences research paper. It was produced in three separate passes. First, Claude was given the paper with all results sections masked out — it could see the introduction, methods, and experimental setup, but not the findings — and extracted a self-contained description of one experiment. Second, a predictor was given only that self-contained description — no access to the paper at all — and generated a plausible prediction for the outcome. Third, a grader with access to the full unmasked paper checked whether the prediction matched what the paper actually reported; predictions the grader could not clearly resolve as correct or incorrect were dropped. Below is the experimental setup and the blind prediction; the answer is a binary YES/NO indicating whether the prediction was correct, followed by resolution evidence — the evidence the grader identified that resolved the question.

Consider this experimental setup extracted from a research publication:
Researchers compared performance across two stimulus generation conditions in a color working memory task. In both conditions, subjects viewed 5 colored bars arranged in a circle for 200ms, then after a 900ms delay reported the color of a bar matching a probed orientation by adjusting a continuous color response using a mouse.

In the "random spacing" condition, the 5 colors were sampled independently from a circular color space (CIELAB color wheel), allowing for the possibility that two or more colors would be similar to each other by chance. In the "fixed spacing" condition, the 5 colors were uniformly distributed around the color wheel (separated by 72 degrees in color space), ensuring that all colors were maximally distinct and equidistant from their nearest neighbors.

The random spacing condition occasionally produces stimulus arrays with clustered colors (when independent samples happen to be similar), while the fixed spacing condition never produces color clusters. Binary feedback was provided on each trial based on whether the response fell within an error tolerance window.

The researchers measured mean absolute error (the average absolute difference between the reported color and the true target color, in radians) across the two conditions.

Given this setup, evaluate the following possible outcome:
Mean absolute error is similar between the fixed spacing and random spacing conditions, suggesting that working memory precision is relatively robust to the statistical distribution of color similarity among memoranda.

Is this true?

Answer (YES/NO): NO